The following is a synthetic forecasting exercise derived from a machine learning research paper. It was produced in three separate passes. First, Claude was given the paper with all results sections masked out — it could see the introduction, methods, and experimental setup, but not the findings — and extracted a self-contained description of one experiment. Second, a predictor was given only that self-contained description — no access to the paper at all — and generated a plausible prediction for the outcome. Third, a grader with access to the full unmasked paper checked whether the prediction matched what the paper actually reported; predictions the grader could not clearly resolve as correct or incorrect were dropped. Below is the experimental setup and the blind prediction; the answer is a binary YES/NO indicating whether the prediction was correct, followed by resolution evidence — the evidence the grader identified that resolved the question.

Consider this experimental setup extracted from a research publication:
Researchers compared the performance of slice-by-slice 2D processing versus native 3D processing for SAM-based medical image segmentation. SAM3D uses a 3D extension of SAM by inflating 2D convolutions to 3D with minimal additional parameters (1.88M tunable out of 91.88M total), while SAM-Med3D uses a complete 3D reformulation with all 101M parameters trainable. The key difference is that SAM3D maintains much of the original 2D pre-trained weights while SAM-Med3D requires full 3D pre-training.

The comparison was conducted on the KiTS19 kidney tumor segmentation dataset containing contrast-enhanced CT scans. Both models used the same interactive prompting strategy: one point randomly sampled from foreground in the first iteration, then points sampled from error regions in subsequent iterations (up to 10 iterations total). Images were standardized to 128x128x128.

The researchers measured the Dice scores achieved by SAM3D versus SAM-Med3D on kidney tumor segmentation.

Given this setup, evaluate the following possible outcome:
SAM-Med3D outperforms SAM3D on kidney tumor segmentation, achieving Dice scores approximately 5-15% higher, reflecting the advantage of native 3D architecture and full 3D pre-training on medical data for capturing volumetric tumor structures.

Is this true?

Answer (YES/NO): YES